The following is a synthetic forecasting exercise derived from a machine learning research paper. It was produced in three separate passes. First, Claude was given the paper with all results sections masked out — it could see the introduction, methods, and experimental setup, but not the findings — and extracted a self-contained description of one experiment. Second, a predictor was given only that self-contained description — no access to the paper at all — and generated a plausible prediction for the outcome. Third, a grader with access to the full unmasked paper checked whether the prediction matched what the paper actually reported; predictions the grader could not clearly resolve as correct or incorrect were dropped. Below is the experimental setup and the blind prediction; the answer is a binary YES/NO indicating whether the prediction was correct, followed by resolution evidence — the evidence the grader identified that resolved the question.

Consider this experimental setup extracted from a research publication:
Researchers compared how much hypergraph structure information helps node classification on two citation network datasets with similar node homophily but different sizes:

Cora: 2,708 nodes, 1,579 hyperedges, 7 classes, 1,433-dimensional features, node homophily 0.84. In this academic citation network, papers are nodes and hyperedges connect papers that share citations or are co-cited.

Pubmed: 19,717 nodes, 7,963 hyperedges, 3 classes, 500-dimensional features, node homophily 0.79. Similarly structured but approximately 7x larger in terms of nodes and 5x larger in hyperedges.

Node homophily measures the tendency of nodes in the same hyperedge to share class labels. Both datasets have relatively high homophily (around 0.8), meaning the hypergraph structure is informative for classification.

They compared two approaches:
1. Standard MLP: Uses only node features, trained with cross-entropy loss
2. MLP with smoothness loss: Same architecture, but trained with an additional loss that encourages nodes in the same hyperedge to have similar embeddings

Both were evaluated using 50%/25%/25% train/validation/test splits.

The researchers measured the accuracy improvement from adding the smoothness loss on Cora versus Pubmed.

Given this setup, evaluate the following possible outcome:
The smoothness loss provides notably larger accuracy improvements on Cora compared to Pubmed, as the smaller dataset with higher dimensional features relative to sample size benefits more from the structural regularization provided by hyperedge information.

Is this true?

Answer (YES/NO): YES